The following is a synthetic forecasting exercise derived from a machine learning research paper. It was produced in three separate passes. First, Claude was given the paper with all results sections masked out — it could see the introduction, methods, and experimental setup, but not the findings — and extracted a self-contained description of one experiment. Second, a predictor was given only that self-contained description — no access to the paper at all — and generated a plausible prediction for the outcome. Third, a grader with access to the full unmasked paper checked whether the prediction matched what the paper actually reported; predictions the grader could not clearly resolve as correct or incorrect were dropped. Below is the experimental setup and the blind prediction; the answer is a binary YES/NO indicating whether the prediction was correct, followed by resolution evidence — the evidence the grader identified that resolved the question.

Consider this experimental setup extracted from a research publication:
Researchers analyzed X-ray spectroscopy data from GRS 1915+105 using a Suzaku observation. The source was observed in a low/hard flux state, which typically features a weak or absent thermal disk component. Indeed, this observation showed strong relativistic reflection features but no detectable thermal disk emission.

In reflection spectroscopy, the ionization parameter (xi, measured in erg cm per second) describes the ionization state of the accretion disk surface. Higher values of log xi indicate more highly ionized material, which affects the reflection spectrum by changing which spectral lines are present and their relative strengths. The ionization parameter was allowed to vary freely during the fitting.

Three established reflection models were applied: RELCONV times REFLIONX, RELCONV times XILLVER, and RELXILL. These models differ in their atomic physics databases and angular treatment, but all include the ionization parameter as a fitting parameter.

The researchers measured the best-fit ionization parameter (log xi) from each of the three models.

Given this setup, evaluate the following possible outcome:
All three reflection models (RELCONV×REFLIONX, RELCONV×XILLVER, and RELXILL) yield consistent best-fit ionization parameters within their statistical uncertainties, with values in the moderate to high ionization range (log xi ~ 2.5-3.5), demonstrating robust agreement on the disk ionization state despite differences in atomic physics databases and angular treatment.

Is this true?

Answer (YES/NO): YES